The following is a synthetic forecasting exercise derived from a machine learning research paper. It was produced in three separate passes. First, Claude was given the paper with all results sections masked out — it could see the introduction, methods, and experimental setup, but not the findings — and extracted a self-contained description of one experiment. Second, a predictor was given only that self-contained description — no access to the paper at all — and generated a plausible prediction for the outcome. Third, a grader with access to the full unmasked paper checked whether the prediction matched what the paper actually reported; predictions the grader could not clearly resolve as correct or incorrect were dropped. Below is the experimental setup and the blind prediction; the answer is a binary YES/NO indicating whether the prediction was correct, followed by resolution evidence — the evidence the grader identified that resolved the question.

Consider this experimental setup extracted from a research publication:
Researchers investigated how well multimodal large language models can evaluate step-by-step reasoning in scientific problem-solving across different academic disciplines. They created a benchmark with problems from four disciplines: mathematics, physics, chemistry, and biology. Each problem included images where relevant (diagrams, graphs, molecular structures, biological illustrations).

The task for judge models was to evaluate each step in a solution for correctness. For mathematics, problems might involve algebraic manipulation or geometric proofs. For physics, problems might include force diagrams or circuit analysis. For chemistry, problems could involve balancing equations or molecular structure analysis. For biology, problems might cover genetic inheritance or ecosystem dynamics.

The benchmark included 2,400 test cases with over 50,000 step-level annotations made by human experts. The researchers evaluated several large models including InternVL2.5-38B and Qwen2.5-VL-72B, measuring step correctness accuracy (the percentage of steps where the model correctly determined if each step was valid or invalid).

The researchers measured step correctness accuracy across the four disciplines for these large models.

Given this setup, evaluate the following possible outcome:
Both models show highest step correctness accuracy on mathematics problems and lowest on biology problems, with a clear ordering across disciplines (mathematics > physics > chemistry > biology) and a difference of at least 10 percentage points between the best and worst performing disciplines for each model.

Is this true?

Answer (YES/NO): NO